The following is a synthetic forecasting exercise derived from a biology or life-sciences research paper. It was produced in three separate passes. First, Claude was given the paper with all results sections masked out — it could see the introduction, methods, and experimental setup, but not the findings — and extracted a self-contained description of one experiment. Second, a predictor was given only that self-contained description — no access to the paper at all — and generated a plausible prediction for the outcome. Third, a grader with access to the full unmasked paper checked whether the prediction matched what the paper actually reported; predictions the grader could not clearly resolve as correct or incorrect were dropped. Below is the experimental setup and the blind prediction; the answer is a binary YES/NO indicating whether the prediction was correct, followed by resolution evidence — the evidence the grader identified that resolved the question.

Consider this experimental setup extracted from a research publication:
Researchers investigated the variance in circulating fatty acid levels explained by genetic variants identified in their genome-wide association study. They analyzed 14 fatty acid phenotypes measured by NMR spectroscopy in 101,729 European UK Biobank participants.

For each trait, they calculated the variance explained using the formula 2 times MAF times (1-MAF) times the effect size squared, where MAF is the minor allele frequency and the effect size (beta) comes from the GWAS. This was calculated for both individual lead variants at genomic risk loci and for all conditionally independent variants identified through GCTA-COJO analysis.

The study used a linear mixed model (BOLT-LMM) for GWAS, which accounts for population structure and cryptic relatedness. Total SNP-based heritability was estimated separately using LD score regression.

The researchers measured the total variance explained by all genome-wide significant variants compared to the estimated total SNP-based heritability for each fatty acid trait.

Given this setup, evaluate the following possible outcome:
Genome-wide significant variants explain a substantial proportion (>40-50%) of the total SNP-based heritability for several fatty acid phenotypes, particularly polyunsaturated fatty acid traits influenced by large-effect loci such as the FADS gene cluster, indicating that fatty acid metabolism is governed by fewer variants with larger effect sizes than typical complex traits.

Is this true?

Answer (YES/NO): YES